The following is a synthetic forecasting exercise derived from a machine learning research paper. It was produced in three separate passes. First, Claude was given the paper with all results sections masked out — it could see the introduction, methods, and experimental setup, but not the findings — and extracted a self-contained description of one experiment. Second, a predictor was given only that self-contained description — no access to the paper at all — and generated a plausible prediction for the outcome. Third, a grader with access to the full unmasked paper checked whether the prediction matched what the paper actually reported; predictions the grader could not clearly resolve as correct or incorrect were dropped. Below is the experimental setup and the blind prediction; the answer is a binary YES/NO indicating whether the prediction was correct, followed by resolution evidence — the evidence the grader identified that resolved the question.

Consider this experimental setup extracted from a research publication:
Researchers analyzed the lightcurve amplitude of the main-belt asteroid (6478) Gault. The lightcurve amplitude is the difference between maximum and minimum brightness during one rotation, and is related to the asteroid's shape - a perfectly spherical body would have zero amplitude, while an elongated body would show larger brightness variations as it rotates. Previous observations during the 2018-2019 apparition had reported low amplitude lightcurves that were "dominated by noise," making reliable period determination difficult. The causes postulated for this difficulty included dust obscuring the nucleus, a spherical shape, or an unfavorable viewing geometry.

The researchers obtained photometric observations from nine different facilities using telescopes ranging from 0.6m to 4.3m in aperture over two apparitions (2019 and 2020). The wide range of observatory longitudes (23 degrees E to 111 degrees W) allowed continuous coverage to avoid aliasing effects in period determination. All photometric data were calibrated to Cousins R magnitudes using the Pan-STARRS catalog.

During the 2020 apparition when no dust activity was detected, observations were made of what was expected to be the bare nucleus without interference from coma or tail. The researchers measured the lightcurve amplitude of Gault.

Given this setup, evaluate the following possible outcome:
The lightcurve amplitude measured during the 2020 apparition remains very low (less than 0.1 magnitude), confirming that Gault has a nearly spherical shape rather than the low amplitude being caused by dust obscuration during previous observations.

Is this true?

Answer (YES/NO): YES